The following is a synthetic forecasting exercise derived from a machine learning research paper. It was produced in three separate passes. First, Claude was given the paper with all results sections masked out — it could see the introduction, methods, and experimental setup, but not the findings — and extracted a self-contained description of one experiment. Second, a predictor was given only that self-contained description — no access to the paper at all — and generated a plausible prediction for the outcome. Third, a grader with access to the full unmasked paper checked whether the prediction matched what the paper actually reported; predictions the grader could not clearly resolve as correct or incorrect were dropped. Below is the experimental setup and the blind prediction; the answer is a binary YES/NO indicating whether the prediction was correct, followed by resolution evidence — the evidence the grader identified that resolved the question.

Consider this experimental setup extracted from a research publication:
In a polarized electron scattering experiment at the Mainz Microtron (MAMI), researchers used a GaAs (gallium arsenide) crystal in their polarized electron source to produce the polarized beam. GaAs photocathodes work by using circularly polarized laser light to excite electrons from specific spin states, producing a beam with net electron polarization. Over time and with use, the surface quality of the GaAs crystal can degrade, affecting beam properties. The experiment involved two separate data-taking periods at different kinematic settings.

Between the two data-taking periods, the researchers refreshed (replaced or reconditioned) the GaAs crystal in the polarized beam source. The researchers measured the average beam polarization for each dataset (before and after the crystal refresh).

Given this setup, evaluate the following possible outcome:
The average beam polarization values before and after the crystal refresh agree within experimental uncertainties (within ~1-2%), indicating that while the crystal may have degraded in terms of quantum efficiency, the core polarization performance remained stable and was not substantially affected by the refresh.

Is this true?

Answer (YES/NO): NO